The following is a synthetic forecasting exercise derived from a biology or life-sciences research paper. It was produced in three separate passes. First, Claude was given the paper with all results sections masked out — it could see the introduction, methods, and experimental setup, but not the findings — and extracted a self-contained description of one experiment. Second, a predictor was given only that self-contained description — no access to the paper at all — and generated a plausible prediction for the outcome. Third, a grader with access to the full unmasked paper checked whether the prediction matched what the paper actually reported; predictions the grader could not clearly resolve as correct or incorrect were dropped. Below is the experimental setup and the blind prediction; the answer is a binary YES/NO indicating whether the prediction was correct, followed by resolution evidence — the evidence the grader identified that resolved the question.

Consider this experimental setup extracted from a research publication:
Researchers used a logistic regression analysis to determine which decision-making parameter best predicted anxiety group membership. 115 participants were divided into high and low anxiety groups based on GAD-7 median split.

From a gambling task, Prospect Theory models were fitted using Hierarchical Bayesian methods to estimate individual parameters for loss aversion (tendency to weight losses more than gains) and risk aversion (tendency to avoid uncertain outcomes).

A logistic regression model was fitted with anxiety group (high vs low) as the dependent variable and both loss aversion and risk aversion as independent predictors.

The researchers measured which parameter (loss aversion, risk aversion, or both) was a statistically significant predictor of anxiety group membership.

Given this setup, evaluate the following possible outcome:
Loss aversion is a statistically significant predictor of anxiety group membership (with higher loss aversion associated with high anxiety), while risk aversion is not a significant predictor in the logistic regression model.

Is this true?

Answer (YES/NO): YES